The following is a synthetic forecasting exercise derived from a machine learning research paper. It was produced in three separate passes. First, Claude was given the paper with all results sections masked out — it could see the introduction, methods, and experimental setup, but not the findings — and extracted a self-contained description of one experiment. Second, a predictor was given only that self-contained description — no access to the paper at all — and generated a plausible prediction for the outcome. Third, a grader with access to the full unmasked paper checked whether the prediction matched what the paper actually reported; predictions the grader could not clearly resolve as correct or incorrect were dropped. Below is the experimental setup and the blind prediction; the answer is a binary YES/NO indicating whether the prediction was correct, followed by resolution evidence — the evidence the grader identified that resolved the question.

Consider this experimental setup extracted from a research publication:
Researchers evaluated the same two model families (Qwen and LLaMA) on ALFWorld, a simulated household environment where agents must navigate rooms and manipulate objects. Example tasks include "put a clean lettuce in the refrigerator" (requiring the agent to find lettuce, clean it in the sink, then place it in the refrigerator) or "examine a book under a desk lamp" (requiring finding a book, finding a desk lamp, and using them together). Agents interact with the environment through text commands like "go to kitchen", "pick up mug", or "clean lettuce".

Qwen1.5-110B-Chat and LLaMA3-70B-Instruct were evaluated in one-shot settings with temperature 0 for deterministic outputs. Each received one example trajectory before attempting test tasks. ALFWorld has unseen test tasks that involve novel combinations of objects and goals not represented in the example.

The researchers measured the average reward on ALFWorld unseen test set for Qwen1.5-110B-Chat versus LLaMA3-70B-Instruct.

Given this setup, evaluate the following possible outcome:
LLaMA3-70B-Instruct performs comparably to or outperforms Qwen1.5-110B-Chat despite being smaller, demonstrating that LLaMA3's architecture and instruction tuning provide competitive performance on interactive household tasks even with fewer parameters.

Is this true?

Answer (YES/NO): NO